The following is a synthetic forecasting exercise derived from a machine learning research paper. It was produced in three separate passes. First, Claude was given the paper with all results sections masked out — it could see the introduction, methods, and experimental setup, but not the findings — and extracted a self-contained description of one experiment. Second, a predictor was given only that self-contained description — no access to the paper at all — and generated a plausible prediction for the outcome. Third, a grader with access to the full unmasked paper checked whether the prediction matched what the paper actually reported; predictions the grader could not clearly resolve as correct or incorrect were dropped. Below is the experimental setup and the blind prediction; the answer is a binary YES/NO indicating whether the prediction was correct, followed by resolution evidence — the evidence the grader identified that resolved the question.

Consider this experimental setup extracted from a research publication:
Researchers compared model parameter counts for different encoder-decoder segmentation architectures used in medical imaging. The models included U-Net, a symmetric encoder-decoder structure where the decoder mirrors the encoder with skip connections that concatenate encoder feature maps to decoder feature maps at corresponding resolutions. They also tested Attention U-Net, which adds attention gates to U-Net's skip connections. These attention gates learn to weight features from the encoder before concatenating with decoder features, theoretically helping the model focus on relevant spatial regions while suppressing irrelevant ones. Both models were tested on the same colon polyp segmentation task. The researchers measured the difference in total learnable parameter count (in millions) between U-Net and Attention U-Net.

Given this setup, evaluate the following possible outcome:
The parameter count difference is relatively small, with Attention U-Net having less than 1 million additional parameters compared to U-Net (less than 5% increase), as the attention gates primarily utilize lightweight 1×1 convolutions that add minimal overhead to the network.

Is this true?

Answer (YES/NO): YES